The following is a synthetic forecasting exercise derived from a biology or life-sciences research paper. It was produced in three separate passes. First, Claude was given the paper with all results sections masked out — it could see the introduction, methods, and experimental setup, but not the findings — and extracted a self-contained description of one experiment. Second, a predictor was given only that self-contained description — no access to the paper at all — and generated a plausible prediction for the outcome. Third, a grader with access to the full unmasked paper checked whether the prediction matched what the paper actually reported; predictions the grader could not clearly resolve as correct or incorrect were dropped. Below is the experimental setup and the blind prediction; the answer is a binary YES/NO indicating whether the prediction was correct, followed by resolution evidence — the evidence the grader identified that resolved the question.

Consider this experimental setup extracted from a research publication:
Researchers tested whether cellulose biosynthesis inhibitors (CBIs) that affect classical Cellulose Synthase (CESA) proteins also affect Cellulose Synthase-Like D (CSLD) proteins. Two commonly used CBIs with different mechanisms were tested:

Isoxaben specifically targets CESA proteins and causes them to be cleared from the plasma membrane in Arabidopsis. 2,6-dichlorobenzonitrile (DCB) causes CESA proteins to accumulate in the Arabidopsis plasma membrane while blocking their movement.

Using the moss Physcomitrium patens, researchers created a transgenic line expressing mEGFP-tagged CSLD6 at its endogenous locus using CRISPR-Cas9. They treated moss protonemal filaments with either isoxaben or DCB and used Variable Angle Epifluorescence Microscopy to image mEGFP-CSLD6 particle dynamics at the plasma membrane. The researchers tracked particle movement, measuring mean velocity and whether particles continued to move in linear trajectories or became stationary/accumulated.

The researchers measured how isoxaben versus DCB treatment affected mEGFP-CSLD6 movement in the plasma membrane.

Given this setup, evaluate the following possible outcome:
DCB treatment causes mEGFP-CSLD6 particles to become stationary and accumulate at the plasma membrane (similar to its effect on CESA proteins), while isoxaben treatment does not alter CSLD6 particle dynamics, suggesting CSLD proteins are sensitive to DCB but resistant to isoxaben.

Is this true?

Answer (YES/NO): YES